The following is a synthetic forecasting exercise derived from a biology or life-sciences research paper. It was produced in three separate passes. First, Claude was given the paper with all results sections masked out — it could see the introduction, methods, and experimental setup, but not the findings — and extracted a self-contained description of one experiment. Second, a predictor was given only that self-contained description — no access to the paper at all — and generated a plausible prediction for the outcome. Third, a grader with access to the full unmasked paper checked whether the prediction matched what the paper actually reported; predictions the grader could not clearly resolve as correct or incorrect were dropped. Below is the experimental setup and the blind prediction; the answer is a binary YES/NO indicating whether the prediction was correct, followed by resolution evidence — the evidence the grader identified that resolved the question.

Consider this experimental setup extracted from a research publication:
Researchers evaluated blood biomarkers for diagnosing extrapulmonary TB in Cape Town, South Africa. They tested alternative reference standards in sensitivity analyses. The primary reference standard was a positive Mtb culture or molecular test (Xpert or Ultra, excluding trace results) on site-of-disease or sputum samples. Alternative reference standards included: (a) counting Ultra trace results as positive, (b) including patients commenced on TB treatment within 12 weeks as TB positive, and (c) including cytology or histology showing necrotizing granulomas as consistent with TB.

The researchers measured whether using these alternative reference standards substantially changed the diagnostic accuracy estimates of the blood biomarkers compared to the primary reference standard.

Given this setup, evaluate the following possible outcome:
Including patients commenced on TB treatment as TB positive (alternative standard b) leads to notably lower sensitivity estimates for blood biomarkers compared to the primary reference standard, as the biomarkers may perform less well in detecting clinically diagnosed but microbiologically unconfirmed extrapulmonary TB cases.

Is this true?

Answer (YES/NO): NO